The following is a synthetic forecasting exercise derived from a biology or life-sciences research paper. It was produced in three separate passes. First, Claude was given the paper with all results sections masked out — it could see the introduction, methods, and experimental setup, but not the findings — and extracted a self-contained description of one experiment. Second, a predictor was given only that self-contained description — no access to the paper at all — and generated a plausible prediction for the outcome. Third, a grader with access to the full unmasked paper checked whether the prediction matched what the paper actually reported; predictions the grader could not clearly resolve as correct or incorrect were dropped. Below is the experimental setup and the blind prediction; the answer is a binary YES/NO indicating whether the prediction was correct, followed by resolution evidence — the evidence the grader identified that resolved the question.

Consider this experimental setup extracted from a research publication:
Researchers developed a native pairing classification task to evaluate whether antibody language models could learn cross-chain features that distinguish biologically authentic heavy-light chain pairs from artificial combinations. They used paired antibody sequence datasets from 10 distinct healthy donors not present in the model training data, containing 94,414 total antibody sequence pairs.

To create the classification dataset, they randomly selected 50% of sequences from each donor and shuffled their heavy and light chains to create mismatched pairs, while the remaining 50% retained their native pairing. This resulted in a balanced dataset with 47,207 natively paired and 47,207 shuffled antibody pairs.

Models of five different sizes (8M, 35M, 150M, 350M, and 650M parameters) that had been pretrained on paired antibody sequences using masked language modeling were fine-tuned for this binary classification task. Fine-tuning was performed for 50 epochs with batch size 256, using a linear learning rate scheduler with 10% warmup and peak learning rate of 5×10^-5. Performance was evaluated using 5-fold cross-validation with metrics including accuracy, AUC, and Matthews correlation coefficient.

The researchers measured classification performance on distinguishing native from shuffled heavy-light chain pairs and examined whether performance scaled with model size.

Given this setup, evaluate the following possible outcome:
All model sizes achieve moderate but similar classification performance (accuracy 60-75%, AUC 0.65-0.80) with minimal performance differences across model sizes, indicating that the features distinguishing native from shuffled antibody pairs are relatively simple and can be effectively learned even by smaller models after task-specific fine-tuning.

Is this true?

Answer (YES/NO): NO